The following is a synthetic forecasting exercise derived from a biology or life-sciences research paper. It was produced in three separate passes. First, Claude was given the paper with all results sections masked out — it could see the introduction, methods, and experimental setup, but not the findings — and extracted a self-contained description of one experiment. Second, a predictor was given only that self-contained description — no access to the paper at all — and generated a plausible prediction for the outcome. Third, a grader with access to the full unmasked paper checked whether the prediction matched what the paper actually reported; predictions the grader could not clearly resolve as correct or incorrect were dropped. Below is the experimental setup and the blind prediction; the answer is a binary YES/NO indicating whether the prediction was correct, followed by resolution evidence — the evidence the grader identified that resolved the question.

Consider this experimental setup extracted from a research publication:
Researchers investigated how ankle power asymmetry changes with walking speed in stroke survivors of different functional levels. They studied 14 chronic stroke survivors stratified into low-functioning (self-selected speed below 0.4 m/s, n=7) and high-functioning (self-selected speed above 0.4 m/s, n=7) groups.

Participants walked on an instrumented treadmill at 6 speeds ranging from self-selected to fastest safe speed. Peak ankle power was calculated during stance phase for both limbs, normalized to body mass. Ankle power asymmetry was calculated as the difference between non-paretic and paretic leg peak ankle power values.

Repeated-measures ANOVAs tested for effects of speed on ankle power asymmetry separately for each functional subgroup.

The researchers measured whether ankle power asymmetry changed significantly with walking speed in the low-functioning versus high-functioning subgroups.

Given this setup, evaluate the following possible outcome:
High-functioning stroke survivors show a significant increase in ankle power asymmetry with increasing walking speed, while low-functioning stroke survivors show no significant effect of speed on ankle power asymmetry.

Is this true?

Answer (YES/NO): NO